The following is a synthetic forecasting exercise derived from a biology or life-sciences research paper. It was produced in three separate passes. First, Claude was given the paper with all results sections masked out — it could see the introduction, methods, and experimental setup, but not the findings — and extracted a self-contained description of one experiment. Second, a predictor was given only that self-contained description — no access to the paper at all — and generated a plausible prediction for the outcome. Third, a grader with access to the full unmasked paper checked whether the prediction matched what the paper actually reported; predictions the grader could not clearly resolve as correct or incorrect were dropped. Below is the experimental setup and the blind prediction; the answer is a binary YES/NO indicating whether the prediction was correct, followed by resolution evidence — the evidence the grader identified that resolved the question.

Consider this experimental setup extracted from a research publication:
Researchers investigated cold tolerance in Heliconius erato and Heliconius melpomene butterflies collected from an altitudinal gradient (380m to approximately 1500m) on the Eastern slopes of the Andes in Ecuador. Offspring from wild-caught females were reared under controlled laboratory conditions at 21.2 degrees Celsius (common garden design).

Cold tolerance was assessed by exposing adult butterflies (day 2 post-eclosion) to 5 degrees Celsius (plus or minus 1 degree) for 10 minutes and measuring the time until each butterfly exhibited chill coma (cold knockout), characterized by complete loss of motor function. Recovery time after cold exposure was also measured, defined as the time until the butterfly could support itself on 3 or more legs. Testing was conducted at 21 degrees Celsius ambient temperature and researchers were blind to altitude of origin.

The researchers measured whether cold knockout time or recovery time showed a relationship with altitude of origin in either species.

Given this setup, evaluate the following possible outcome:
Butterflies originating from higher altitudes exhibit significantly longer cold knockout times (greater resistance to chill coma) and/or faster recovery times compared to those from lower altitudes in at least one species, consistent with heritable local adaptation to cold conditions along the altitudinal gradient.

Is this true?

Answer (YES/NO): NO